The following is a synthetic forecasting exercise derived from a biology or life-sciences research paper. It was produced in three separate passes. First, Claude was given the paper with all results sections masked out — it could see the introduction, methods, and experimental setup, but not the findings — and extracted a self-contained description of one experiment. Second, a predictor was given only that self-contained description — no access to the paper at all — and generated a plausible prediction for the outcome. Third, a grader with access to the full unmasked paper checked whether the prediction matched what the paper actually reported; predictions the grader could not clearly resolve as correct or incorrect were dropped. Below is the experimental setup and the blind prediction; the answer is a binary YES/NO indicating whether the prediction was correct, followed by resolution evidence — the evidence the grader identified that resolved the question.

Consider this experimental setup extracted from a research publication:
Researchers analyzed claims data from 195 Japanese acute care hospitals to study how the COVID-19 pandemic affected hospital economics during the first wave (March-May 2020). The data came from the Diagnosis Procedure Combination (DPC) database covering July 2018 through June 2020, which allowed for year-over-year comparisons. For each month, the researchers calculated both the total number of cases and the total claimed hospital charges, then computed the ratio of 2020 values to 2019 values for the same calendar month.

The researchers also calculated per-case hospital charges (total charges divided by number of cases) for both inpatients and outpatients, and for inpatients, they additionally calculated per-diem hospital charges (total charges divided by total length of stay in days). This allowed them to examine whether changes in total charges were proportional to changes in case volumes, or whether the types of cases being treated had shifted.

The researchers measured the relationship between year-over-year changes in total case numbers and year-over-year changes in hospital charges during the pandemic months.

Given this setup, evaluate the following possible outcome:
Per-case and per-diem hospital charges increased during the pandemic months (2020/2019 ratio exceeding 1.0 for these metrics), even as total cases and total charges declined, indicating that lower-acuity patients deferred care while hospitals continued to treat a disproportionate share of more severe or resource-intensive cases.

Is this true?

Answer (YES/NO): NO